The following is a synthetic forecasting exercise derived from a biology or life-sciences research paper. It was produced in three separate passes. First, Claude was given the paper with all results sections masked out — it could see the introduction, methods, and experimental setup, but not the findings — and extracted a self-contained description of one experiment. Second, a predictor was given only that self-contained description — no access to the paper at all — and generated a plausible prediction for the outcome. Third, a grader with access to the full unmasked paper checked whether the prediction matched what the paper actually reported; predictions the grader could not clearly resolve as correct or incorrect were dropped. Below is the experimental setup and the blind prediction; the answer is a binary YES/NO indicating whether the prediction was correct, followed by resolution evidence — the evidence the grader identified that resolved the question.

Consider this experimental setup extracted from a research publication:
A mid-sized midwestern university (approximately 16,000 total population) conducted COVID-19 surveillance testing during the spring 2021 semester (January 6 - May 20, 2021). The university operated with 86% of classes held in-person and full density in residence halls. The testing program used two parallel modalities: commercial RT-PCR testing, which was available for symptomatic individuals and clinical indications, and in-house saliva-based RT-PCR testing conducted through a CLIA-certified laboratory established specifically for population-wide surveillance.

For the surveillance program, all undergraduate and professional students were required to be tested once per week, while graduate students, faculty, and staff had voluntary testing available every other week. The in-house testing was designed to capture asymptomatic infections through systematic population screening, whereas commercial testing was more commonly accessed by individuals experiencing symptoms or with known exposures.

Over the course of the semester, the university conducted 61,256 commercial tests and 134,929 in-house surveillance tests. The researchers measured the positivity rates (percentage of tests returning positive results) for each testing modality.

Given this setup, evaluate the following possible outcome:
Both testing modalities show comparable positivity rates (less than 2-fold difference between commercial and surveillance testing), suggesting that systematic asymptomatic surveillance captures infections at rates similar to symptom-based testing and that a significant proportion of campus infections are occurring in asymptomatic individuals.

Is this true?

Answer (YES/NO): NO